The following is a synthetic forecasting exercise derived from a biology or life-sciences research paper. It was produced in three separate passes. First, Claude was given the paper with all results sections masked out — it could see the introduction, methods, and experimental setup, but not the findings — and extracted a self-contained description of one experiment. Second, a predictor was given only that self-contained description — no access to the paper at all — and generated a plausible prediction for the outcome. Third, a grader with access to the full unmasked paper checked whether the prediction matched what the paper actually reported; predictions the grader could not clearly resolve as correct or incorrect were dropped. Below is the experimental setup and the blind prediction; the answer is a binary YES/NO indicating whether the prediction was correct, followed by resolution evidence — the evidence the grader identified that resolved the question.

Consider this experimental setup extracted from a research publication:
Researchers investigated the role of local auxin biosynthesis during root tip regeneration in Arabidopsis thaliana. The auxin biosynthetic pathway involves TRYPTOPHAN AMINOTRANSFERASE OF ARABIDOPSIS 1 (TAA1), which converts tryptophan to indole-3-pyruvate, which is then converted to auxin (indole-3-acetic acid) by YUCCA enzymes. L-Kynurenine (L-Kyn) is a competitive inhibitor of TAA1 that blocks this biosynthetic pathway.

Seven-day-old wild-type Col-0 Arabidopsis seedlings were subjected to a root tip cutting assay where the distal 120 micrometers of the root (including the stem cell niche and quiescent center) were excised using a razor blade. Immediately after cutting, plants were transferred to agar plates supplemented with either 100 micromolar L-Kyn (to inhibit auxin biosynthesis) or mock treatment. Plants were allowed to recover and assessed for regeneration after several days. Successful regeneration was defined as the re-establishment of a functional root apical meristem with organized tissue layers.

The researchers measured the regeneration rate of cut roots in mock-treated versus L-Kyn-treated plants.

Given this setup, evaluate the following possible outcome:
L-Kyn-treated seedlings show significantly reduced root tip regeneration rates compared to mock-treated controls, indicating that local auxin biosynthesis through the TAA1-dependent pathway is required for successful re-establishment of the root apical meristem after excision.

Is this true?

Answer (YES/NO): YES